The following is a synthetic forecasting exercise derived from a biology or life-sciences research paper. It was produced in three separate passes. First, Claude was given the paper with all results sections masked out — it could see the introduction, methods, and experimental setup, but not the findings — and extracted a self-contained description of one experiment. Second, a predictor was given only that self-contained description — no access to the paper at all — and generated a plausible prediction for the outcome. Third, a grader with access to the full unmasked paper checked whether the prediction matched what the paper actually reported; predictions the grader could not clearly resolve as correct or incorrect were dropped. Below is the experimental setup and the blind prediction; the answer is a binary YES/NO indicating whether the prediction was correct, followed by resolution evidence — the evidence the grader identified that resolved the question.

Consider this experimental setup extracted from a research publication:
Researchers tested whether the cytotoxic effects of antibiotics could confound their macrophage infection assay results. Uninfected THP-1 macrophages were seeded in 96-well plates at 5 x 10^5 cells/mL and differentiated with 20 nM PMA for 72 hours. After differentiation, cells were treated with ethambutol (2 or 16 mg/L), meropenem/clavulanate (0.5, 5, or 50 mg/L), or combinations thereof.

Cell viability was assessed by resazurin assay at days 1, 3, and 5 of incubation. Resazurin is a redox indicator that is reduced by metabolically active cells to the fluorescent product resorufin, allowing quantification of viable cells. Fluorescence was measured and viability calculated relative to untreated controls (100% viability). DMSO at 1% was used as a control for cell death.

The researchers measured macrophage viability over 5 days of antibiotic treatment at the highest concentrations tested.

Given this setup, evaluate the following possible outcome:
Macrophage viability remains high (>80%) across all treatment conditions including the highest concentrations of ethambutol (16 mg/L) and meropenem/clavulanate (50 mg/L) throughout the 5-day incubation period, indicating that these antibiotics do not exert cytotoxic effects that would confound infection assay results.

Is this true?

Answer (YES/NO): YES